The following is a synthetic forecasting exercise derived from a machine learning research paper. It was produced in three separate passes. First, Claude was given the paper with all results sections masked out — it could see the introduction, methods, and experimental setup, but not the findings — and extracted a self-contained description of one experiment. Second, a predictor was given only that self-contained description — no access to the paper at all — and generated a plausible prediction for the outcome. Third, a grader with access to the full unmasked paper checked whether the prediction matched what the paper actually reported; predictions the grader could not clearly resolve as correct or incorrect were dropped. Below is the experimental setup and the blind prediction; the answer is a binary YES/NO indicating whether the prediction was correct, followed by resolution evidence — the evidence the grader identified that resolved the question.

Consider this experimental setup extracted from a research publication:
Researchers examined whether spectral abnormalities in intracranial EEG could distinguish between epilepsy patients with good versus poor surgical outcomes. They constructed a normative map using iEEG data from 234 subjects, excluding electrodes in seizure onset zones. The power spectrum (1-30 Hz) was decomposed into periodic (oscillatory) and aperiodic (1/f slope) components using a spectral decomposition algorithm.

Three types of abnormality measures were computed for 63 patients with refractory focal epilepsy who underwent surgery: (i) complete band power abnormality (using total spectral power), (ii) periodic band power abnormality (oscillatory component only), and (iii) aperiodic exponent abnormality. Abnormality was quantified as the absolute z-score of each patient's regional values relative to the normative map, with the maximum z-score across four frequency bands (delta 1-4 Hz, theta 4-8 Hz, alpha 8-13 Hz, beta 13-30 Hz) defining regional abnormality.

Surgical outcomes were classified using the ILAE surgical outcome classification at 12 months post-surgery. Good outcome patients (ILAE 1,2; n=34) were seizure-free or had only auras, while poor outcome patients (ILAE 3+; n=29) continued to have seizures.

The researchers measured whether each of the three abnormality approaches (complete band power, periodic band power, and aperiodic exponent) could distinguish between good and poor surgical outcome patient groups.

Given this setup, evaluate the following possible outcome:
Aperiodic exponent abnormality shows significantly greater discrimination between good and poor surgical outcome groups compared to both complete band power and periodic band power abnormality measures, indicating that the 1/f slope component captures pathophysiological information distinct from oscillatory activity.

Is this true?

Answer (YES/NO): NO